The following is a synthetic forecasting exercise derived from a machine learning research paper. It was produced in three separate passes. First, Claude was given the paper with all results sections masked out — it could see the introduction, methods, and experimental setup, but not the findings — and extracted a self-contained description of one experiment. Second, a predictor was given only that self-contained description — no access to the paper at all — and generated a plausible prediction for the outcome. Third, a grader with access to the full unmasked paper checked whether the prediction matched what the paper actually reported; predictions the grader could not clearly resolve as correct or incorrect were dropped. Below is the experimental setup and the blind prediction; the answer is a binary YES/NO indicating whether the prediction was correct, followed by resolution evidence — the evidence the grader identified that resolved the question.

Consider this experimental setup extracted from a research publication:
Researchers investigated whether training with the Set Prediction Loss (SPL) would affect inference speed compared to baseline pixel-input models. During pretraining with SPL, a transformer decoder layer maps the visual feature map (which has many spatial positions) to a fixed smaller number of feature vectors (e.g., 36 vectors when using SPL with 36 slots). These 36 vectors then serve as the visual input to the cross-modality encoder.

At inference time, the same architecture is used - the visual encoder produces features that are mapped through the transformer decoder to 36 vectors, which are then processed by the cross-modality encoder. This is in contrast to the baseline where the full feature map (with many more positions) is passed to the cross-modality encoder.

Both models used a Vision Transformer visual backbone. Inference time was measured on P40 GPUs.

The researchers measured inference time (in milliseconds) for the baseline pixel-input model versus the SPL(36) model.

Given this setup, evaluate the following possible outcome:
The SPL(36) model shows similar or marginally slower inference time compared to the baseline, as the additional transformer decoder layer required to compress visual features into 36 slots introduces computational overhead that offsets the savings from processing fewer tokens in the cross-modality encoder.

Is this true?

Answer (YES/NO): NO